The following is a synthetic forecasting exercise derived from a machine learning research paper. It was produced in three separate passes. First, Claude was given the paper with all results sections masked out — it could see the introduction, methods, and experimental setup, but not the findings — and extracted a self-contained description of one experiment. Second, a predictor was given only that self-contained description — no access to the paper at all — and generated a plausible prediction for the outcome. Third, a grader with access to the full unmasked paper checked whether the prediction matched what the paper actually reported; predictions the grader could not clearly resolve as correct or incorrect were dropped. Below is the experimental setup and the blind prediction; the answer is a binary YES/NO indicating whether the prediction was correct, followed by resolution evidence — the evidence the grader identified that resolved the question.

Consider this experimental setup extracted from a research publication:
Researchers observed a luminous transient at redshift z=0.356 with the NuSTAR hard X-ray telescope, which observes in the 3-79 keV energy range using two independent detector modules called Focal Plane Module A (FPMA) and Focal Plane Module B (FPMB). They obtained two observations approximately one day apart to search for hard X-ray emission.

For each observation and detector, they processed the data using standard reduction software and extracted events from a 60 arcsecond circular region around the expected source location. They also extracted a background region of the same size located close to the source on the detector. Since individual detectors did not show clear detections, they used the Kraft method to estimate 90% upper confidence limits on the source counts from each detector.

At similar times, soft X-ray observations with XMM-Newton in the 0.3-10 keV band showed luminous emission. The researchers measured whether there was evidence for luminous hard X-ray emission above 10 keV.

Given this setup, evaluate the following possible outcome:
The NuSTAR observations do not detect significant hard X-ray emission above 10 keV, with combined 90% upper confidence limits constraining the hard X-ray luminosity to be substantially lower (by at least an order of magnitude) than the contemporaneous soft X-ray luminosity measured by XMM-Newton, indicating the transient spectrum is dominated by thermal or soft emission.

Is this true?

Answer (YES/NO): NO